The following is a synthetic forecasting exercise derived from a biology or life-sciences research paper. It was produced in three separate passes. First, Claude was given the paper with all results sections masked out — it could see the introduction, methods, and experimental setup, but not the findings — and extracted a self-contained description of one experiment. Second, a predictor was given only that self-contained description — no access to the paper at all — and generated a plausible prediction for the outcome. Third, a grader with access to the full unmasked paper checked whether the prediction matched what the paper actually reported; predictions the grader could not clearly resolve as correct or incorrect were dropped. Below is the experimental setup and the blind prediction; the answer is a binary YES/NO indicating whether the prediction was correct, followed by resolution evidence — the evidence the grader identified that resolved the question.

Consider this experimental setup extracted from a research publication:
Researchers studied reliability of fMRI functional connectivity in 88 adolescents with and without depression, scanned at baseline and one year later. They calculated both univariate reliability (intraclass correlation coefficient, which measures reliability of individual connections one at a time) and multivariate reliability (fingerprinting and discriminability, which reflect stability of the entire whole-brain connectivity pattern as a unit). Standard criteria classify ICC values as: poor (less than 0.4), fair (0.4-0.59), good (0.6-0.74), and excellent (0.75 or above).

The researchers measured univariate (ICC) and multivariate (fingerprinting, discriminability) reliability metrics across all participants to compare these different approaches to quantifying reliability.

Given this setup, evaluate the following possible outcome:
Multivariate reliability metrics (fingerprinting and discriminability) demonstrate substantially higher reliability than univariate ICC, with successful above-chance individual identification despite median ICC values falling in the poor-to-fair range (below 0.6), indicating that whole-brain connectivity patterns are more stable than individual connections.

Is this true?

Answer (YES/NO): YES